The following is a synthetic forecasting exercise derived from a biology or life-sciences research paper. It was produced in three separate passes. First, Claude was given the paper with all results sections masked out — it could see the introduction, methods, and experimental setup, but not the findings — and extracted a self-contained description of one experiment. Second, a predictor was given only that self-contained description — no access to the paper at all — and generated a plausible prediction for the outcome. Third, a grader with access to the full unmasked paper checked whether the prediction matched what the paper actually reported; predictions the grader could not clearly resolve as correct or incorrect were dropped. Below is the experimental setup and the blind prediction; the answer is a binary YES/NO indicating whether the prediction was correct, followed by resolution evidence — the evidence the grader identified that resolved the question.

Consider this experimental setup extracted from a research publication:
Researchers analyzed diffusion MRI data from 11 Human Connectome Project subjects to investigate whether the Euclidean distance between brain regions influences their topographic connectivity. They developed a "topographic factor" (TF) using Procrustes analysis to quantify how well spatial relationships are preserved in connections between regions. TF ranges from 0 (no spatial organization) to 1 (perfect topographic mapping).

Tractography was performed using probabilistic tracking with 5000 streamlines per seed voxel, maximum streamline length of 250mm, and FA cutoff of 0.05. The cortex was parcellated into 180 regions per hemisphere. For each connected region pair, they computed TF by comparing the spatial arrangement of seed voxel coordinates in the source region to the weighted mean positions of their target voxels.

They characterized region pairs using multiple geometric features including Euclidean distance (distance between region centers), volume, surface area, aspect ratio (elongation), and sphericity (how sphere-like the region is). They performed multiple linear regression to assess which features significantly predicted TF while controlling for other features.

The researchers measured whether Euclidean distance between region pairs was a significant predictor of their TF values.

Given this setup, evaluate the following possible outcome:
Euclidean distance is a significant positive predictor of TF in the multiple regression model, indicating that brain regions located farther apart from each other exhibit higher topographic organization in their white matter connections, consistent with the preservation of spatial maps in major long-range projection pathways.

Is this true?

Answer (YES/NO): NO